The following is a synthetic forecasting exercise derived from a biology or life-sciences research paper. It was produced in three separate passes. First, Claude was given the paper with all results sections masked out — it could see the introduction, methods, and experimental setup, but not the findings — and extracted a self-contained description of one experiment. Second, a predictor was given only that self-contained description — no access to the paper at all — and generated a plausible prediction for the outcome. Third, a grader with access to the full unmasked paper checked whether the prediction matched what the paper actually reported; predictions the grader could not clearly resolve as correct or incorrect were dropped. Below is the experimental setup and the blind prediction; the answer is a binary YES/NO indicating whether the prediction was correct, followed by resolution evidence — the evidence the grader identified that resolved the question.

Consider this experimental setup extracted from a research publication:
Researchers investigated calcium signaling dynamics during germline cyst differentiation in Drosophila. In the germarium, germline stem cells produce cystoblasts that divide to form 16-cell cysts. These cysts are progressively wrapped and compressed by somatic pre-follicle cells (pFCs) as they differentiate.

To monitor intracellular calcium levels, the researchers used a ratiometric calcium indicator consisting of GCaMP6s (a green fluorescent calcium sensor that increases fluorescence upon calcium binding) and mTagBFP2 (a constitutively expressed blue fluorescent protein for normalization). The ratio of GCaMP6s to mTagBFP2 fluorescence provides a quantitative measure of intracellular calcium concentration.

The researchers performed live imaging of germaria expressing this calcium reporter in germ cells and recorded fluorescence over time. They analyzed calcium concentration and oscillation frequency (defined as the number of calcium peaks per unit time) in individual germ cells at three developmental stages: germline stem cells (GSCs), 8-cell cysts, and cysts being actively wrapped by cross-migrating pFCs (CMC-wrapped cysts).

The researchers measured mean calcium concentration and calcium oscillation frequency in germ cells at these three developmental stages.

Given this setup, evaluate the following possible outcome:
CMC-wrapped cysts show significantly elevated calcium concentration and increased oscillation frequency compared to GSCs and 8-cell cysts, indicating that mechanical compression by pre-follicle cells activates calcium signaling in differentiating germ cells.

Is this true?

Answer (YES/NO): NO